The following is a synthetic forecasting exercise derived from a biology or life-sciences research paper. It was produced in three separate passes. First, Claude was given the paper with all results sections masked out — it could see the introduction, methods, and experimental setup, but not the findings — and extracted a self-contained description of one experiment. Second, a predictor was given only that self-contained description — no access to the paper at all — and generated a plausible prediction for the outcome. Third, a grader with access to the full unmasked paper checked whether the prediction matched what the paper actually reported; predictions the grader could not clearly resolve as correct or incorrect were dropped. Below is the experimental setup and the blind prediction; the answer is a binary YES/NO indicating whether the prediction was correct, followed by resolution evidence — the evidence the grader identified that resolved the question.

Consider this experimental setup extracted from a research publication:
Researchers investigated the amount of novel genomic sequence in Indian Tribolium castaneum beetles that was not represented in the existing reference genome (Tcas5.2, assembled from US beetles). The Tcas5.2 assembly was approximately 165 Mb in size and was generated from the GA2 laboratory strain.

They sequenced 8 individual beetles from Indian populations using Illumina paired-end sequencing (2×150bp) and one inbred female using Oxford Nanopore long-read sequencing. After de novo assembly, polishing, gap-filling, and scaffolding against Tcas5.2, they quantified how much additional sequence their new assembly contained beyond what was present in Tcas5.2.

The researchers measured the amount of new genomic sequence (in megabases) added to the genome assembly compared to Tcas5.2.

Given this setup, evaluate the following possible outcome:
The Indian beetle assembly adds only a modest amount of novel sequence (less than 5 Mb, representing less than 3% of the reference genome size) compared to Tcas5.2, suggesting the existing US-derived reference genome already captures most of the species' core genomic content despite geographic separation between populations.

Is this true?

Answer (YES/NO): NO